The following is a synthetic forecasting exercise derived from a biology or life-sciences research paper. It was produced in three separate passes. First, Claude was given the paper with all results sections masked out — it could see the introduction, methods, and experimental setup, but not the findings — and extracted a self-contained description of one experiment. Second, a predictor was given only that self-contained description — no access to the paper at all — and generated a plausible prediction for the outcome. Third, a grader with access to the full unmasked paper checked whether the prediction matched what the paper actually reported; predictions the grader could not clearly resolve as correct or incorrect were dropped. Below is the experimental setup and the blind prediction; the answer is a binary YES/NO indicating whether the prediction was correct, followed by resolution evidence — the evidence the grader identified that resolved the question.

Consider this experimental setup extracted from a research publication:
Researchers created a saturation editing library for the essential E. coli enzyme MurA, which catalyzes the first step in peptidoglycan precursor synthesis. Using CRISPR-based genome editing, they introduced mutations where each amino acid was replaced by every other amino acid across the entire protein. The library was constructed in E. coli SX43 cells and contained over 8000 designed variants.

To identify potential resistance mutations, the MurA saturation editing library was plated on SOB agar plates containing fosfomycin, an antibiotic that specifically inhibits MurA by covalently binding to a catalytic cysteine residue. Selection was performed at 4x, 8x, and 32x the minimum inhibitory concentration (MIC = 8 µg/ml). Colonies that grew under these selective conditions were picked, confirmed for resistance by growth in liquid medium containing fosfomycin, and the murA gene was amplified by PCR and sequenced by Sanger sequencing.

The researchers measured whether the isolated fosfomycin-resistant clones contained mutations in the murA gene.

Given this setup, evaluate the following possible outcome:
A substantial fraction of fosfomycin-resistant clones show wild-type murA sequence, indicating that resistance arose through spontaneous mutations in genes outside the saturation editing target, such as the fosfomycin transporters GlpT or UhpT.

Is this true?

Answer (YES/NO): YES